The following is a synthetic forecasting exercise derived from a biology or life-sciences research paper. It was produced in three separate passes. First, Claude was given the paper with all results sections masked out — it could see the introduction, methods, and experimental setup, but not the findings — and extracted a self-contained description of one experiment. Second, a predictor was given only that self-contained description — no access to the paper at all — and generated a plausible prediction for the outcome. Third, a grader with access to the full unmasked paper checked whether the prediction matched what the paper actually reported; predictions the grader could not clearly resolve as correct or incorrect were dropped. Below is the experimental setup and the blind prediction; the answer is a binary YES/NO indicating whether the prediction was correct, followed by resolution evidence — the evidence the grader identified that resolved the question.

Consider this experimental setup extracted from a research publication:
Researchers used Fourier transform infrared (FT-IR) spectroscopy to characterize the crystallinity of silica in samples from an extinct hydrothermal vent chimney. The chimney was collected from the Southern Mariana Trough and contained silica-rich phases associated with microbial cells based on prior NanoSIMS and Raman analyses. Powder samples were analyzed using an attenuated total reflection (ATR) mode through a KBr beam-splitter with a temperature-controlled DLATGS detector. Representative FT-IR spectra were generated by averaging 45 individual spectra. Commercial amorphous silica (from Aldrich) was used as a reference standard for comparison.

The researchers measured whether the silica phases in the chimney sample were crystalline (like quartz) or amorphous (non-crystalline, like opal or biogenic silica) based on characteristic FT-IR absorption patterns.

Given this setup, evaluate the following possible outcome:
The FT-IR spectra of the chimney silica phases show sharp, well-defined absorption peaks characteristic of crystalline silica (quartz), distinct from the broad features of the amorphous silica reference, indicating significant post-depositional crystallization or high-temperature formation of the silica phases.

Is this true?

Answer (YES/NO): NO